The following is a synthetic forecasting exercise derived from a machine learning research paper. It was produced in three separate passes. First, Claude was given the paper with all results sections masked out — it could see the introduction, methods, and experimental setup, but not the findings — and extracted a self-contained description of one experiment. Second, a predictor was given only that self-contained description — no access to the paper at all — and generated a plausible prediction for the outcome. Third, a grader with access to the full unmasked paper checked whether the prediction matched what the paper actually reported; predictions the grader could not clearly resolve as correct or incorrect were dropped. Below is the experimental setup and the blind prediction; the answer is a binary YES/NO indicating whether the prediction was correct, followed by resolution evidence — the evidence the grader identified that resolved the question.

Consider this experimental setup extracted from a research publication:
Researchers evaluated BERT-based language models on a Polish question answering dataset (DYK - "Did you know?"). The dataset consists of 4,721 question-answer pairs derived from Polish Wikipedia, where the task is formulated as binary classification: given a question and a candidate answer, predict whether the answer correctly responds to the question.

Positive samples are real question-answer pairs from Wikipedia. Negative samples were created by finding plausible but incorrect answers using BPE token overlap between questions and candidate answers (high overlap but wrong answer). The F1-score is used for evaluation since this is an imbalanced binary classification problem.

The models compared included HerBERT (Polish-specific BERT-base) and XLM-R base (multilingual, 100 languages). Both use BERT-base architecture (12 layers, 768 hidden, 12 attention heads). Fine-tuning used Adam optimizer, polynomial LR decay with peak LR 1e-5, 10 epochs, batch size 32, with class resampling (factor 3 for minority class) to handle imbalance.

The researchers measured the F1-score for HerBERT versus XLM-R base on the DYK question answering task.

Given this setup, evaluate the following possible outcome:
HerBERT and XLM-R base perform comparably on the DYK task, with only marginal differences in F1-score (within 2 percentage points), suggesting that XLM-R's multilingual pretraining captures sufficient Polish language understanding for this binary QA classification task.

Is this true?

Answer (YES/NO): NO